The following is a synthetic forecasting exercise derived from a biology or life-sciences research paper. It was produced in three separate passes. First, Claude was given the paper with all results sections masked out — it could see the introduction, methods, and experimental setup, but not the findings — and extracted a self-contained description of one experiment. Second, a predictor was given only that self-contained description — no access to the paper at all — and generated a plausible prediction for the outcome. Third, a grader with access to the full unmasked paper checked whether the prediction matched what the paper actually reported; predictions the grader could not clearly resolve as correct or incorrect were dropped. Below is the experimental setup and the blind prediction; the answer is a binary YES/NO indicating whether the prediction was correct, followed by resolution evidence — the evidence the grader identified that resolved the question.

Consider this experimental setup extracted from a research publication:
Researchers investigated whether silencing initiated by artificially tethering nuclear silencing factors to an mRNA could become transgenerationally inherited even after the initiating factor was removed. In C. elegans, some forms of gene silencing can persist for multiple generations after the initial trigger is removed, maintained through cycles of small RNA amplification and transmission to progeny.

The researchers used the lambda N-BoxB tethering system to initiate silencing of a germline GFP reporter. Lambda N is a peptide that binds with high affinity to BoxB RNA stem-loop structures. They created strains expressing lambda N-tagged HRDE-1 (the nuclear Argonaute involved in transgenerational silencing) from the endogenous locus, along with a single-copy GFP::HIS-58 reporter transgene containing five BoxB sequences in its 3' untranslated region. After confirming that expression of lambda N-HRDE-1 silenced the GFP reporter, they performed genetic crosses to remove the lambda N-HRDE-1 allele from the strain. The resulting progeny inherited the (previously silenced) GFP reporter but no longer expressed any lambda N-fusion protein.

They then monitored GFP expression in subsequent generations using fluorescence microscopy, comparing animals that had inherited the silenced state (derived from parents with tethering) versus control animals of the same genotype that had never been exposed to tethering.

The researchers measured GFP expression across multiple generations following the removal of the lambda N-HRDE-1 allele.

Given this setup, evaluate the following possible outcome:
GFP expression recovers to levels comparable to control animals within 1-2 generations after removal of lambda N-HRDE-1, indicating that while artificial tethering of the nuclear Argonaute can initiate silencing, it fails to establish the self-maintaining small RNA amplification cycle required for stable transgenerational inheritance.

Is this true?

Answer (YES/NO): NO